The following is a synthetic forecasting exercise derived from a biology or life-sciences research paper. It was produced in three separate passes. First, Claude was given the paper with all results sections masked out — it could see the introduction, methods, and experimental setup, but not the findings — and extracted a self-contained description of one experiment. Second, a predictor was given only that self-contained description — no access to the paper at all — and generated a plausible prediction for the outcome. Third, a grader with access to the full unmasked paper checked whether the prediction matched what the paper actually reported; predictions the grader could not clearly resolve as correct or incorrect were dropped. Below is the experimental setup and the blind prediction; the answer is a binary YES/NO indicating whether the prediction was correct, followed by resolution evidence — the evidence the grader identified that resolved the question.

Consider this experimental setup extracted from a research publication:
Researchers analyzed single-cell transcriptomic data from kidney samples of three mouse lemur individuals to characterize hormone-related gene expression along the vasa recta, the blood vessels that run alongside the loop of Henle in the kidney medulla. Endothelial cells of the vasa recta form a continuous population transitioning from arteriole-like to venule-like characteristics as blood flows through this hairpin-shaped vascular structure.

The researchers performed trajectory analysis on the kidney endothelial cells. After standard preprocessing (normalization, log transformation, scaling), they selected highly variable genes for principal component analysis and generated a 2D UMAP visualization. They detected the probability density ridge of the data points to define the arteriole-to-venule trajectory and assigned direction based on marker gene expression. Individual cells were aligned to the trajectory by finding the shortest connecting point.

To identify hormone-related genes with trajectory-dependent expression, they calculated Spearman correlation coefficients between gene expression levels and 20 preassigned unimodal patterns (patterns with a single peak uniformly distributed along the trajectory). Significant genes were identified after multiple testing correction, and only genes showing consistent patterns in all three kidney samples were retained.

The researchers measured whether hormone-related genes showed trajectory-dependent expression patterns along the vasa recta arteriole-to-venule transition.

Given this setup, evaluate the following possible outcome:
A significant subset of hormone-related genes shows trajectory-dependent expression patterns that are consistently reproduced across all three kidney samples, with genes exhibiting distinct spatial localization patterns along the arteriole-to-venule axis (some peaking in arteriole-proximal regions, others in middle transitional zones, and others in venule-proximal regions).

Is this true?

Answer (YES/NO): YES